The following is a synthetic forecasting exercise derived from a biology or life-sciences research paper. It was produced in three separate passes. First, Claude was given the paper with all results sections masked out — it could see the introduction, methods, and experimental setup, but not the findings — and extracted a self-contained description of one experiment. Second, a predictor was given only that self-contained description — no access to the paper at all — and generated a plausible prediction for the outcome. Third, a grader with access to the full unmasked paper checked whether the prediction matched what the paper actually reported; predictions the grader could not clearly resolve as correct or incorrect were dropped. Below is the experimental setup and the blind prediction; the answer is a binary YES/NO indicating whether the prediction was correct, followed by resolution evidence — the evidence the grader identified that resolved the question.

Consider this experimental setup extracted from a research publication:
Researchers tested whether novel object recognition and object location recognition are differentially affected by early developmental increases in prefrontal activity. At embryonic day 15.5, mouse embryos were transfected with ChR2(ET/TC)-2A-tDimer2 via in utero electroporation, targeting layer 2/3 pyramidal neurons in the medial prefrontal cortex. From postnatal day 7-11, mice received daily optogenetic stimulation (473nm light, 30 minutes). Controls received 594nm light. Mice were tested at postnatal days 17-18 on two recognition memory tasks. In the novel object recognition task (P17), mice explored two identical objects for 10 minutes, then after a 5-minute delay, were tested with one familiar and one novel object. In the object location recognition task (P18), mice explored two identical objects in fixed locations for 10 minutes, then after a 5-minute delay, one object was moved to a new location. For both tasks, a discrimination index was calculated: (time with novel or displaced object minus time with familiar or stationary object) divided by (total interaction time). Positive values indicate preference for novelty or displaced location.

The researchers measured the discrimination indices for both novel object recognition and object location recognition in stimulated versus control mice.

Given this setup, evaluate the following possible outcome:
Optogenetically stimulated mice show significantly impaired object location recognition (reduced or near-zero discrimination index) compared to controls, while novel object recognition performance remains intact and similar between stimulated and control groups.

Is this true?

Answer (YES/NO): NO